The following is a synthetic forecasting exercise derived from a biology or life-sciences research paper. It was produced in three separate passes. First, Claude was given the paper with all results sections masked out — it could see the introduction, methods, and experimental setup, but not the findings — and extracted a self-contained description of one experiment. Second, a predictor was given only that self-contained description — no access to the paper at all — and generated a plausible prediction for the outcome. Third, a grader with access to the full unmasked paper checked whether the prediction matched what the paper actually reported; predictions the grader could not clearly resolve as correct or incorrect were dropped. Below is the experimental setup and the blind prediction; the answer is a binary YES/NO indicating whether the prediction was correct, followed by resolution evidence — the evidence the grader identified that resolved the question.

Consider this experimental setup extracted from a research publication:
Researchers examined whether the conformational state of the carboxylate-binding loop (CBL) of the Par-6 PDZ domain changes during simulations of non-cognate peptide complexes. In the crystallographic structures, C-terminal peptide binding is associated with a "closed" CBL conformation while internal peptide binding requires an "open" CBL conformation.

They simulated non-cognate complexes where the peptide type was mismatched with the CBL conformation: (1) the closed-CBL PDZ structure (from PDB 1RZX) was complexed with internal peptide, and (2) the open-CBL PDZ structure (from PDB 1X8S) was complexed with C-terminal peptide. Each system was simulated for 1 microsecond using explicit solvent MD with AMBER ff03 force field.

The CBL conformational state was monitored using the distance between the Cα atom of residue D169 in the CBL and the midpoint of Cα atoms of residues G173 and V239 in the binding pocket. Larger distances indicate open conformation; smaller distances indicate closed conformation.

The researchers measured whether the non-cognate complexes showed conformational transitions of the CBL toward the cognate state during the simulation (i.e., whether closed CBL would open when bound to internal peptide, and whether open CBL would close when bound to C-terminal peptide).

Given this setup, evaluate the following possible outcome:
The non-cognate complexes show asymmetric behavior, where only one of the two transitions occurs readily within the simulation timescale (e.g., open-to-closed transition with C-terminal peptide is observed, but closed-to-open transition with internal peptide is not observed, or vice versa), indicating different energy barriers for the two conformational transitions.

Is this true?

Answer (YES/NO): NO